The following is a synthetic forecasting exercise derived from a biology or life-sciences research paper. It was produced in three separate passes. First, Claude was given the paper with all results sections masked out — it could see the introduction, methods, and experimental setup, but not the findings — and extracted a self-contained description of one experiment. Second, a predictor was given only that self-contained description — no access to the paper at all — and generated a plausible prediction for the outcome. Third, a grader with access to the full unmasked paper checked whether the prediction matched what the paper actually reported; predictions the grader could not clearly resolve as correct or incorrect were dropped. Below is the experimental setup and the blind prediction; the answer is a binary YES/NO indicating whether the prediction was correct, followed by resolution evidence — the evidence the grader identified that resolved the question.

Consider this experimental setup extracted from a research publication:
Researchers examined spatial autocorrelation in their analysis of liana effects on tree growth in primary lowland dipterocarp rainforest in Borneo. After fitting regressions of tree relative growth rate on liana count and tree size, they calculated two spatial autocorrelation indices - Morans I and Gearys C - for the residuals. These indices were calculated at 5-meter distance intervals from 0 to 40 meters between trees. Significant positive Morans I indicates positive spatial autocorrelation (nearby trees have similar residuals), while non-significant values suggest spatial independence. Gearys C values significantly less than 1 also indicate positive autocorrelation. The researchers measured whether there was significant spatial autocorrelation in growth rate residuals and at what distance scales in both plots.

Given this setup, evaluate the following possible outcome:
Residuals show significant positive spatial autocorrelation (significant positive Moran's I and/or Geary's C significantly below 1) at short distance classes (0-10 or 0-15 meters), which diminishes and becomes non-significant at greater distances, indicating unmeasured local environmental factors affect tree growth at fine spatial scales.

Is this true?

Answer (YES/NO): NO